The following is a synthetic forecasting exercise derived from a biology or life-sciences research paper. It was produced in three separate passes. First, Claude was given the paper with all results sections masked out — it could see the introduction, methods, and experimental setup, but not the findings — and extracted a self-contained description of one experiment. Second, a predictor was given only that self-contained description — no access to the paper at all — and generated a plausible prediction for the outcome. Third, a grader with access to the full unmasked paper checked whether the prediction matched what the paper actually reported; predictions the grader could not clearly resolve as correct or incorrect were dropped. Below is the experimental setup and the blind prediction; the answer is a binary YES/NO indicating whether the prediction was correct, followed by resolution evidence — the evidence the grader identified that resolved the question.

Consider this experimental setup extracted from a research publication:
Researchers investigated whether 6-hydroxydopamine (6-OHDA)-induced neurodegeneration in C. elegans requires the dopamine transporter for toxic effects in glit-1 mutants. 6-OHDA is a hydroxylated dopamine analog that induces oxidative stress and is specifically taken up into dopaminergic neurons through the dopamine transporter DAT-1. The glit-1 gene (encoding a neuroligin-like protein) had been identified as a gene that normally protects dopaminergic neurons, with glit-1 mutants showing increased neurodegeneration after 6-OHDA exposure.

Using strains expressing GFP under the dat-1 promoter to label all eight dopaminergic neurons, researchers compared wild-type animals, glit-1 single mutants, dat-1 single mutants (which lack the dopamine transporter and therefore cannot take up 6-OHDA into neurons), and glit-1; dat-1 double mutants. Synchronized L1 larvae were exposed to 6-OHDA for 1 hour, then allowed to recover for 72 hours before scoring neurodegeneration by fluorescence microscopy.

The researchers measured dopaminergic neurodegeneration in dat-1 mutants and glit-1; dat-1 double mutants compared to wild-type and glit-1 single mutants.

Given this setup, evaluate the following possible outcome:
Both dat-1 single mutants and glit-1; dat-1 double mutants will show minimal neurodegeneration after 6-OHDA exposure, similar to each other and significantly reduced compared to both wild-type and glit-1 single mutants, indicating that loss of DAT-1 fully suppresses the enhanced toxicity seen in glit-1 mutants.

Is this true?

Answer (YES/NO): YES